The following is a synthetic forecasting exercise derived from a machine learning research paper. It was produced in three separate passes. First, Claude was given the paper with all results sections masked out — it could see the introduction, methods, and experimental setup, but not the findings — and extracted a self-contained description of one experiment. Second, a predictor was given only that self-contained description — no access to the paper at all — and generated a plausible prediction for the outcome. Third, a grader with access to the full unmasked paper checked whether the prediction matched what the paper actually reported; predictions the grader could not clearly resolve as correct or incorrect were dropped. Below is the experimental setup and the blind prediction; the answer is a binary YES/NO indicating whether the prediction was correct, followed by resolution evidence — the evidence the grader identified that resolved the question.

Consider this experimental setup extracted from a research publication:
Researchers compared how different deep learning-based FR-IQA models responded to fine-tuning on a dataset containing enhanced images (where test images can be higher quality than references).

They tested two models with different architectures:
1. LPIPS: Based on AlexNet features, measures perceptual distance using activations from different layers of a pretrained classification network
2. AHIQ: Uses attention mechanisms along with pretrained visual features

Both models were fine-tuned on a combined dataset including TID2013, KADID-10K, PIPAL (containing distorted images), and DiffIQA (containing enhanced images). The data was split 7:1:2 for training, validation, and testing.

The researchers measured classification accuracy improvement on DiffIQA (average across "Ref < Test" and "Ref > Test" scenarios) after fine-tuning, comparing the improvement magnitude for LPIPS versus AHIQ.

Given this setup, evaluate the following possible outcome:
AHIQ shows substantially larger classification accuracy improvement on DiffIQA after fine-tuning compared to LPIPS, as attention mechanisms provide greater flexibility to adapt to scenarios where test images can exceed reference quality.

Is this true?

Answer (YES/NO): YES